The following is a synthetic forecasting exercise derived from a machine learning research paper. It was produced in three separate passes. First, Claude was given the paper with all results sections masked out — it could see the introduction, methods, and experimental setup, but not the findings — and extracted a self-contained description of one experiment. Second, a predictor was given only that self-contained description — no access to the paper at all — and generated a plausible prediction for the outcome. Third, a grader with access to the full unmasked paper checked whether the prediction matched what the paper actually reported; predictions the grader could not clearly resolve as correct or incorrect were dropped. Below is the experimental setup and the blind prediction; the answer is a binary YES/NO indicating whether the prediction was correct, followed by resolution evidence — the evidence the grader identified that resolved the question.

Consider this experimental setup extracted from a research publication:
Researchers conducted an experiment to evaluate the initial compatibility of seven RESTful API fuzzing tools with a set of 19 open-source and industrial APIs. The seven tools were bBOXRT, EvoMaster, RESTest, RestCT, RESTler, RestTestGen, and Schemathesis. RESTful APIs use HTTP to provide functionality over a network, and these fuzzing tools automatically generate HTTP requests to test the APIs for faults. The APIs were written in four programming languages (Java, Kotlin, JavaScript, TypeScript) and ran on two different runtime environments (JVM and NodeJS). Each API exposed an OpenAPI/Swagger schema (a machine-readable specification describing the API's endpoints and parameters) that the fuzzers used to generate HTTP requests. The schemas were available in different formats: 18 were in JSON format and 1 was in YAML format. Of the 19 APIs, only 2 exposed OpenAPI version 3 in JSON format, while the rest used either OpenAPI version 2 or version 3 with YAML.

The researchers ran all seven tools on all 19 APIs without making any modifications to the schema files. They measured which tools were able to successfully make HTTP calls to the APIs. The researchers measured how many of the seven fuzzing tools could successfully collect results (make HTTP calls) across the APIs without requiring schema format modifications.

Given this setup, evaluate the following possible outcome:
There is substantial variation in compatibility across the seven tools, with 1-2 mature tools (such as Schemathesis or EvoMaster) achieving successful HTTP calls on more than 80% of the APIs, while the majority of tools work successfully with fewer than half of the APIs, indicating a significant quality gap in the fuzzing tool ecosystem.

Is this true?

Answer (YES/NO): NO